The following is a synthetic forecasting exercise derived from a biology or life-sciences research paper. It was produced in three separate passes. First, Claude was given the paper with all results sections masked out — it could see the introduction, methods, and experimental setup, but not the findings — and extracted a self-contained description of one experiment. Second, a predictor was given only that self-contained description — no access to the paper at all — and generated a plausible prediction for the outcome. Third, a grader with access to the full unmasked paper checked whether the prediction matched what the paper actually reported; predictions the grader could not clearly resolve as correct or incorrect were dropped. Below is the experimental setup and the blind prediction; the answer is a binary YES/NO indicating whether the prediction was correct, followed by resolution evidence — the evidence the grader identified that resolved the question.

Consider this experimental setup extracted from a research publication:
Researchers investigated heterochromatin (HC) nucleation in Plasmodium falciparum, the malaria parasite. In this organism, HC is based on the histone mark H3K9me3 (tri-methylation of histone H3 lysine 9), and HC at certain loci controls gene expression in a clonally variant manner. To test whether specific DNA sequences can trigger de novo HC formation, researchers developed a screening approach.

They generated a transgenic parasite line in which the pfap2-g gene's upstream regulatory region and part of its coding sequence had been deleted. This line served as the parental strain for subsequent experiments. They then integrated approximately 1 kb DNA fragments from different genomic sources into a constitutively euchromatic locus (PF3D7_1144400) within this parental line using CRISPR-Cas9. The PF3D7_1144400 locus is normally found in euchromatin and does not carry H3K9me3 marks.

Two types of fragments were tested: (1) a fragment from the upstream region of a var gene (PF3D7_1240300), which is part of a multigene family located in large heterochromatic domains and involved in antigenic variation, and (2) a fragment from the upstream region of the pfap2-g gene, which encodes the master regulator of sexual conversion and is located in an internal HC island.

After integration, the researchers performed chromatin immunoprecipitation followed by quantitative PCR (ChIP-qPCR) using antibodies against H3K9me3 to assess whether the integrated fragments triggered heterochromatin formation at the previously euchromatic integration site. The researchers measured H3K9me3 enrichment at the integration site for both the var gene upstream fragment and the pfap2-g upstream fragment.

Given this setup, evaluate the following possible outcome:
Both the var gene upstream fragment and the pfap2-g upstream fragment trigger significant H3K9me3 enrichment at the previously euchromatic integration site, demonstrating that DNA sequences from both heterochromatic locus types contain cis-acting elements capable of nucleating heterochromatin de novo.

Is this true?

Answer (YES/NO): NO